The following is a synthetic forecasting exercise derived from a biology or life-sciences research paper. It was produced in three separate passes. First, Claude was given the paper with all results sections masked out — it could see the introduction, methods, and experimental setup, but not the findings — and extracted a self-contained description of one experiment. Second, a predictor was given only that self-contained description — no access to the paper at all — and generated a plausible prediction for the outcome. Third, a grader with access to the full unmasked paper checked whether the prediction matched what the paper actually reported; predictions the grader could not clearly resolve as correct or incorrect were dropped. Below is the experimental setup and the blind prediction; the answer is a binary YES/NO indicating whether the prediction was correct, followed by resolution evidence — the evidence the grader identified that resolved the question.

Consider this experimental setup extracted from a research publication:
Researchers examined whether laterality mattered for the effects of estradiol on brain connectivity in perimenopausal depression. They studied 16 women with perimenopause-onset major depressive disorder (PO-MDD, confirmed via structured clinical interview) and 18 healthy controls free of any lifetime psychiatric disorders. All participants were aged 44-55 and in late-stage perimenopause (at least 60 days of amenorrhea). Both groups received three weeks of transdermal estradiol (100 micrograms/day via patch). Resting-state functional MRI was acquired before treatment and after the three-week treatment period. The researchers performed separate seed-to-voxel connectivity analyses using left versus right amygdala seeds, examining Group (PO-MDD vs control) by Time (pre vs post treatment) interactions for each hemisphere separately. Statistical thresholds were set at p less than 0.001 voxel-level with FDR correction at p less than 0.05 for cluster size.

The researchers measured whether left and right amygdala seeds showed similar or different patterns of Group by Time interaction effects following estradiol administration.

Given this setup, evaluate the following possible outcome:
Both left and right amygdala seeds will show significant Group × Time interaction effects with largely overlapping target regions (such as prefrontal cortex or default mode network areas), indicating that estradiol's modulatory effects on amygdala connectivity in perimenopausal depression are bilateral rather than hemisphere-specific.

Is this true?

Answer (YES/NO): NO